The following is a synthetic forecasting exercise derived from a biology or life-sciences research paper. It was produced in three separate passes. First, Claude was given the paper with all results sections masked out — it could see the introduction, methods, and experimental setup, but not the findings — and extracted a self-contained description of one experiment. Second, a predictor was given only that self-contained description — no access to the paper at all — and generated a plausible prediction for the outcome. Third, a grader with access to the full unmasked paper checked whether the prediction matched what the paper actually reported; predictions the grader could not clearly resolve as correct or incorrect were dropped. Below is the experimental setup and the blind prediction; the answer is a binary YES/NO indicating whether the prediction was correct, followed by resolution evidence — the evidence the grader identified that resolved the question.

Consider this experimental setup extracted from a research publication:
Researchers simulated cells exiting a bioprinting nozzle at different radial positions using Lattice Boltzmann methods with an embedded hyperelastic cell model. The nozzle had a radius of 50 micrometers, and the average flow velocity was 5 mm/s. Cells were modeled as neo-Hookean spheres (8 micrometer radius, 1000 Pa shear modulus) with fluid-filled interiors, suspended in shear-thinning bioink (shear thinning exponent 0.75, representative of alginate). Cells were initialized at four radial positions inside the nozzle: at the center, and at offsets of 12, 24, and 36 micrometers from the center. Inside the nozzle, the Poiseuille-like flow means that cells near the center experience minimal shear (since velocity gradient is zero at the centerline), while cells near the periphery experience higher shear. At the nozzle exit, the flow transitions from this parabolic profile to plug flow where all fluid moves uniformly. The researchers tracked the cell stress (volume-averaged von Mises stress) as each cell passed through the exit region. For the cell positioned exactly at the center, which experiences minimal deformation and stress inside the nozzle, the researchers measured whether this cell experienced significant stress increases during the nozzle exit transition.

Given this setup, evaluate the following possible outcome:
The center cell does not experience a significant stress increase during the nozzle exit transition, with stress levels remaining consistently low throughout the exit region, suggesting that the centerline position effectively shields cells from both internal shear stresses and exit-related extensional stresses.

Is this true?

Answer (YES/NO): NO